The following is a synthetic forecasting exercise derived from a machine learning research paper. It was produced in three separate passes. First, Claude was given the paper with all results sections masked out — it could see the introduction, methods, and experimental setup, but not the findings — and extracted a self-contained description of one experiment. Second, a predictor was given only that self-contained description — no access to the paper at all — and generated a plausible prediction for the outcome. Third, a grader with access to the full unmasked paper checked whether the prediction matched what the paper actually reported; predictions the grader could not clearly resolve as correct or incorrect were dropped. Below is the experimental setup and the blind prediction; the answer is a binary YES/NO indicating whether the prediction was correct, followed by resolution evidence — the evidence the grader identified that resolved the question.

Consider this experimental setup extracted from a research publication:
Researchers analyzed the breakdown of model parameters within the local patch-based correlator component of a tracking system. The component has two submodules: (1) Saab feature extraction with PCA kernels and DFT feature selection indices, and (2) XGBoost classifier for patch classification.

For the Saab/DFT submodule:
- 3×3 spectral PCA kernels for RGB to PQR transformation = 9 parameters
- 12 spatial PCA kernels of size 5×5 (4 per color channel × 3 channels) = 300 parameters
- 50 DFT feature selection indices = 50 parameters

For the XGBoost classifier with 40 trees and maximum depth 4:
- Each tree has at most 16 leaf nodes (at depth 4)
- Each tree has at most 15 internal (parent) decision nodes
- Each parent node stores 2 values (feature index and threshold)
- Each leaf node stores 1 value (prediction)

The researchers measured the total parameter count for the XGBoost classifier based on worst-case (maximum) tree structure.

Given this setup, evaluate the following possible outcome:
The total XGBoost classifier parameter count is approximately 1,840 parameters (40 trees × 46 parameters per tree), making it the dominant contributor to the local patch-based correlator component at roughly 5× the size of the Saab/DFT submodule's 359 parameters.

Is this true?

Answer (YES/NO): YES